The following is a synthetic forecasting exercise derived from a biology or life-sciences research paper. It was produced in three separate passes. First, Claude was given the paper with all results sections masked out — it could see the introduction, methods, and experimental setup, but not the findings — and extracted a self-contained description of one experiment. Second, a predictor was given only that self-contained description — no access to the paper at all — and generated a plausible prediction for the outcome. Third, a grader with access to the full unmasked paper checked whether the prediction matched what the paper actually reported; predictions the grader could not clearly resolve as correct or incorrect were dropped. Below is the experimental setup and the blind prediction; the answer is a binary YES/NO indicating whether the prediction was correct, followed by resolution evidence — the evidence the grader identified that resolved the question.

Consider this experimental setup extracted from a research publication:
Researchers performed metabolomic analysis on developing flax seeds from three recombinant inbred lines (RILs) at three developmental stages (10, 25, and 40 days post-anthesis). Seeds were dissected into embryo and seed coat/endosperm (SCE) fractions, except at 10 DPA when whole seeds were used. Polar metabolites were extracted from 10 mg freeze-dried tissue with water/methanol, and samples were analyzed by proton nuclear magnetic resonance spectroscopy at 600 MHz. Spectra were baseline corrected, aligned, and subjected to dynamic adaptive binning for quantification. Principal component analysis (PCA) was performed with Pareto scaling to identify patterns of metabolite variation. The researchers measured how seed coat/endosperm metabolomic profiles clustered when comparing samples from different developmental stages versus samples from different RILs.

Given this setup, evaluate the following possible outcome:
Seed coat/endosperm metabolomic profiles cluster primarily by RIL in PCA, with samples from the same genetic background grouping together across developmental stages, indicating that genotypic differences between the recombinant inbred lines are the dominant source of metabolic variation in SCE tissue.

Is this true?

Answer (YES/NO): NO